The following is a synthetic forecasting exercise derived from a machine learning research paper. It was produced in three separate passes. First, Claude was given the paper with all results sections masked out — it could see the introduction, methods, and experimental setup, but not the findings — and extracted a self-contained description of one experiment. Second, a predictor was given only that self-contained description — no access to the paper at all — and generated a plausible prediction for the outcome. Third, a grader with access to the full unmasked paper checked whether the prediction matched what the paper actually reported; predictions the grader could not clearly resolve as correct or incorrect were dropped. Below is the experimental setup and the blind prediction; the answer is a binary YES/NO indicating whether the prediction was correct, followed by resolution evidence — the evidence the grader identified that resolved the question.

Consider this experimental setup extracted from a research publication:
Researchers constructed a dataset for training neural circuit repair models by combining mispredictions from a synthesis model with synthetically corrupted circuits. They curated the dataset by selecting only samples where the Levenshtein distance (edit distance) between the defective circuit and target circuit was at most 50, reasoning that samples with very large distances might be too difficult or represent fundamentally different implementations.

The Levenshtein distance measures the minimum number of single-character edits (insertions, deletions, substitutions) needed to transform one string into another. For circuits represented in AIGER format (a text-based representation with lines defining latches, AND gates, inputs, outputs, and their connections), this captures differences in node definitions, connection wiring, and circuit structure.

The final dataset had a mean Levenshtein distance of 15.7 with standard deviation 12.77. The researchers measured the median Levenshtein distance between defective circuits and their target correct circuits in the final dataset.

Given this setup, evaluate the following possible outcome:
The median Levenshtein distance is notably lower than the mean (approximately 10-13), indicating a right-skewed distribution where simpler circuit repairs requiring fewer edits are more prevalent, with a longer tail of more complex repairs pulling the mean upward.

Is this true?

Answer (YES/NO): YES